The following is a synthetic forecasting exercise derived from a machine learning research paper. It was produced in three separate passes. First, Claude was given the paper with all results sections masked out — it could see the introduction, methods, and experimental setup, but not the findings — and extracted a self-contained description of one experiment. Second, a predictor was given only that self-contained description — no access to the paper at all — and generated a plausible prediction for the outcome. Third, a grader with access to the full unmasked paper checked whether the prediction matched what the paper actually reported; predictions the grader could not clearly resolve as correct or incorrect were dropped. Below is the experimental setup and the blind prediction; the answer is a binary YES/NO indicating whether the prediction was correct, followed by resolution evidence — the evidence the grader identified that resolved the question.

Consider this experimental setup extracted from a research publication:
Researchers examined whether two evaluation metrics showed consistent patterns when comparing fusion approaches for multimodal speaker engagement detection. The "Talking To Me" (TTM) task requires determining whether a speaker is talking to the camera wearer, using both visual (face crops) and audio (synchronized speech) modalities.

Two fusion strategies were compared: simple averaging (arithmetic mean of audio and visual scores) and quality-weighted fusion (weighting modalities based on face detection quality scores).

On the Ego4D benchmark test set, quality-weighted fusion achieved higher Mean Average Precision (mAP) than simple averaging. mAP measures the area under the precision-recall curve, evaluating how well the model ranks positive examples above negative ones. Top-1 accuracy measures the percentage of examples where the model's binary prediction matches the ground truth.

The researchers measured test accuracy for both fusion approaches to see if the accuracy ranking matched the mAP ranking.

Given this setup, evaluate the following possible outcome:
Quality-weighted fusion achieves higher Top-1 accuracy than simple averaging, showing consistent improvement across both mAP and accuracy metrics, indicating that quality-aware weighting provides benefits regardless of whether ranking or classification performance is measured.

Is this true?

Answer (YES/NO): NO